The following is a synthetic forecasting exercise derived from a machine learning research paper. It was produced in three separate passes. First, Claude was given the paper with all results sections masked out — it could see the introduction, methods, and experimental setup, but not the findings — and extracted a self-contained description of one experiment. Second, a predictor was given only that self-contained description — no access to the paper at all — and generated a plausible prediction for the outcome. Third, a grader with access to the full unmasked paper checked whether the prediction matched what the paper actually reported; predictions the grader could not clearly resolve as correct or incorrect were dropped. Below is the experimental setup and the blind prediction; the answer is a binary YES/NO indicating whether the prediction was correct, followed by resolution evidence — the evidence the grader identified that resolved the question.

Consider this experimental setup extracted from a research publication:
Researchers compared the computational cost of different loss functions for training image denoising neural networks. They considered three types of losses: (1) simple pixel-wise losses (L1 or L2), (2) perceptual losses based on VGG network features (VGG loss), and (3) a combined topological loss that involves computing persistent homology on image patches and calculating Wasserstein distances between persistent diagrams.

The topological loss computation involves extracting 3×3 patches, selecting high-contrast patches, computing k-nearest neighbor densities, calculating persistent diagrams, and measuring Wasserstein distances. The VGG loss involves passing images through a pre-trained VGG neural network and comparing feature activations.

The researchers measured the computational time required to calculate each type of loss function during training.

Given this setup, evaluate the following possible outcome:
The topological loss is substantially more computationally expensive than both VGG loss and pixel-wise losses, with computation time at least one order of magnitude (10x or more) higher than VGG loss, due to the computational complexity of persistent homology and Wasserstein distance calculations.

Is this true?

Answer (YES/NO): NO